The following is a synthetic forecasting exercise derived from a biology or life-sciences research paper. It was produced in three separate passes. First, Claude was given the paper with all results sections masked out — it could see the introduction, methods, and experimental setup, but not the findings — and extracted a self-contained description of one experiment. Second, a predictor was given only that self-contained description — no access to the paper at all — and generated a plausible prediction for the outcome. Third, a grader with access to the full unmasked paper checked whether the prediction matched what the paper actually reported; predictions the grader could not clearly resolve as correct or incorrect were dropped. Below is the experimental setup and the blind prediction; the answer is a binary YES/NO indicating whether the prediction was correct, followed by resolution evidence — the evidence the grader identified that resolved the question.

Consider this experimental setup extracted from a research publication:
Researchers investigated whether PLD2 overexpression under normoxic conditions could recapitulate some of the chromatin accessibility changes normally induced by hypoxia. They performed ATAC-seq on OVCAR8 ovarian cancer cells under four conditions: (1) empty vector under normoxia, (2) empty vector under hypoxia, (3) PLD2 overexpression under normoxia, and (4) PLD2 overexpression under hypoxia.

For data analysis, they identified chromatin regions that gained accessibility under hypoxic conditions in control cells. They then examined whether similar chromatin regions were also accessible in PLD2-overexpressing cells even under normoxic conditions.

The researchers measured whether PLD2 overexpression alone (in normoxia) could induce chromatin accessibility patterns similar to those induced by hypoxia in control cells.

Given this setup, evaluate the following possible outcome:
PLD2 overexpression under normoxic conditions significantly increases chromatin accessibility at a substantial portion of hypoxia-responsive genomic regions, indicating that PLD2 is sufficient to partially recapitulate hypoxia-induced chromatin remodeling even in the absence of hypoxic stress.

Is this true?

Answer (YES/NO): YES